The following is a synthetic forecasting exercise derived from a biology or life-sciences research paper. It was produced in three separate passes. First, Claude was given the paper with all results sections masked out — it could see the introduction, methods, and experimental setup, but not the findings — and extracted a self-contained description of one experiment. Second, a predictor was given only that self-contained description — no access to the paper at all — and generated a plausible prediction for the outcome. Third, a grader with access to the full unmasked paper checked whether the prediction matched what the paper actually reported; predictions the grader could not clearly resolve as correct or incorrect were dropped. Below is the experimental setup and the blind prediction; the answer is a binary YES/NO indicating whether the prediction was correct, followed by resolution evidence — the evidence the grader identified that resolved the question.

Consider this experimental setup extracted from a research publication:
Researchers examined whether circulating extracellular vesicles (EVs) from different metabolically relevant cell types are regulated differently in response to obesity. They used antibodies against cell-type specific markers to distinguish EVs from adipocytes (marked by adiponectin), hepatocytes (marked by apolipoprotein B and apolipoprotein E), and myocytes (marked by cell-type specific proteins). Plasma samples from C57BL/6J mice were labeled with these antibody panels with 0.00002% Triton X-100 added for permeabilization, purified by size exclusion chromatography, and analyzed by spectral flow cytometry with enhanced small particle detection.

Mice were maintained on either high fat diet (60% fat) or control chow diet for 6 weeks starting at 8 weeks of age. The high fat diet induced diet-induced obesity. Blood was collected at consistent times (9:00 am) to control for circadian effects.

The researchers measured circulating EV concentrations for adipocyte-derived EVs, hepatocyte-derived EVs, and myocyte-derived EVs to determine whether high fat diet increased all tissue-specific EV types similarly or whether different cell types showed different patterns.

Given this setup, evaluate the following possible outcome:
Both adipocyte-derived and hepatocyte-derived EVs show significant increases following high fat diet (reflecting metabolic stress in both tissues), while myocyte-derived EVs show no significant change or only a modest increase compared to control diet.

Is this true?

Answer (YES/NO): YES